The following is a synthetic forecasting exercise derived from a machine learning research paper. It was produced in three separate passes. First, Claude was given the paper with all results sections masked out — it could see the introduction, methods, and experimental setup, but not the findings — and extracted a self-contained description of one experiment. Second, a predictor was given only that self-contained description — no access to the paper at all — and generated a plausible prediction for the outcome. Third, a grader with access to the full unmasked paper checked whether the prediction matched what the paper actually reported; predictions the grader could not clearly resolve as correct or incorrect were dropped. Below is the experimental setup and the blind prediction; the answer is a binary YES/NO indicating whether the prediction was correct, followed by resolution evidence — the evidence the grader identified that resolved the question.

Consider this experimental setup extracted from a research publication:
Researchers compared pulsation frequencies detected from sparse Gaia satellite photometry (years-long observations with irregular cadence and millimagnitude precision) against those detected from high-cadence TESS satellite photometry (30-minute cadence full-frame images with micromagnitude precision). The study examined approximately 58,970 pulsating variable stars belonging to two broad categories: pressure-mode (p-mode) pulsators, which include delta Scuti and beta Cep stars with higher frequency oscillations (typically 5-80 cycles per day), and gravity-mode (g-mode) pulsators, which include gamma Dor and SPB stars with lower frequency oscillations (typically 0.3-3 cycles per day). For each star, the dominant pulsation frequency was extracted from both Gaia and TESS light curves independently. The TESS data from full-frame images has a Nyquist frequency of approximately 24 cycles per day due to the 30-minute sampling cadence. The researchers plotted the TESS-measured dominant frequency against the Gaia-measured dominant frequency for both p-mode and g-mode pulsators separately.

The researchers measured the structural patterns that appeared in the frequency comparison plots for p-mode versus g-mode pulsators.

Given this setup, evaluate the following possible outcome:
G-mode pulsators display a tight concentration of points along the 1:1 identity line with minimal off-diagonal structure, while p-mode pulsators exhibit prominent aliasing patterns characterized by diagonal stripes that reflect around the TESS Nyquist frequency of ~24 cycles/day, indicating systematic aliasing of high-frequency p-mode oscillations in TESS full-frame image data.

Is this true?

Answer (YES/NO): YES